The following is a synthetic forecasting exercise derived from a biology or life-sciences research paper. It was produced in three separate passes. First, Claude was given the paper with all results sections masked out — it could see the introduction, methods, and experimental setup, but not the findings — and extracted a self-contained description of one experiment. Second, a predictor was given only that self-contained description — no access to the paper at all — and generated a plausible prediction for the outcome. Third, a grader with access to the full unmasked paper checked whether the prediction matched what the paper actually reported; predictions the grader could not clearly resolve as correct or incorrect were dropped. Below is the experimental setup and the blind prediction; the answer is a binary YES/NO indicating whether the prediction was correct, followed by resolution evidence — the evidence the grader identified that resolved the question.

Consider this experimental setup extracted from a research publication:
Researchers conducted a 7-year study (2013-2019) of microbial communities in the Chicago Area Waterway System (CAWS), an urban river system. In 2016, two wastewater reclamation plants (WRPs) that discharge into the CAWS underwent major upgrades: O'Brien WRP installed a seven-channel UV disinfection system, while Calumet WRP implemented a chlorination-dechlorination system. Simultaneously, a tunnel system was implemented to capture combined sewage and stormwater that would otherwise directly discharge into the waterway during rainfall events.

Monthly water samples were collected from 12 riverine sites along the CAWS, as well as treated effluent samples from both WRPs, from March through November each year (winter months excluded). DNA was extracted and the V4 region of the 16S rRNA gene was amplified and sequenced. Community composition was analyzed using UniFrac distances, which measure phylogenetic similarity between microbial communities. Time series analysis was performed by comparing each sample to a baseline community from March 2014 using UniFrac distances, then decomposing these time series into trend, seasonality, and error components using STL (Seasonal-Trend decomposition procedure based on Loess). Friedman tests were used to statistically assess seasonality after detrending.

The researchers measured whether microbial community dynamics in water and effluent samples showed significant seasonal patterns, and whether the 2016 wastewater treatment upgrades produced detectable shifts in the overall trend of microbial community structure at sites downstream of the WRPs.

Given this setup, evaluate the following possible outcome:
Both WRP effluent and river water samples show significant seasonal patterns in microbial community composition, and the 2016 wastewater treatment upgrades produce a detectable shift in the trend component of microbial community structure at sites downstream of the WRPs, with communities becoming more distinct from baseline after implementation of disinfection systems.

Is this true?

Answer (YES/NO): NO